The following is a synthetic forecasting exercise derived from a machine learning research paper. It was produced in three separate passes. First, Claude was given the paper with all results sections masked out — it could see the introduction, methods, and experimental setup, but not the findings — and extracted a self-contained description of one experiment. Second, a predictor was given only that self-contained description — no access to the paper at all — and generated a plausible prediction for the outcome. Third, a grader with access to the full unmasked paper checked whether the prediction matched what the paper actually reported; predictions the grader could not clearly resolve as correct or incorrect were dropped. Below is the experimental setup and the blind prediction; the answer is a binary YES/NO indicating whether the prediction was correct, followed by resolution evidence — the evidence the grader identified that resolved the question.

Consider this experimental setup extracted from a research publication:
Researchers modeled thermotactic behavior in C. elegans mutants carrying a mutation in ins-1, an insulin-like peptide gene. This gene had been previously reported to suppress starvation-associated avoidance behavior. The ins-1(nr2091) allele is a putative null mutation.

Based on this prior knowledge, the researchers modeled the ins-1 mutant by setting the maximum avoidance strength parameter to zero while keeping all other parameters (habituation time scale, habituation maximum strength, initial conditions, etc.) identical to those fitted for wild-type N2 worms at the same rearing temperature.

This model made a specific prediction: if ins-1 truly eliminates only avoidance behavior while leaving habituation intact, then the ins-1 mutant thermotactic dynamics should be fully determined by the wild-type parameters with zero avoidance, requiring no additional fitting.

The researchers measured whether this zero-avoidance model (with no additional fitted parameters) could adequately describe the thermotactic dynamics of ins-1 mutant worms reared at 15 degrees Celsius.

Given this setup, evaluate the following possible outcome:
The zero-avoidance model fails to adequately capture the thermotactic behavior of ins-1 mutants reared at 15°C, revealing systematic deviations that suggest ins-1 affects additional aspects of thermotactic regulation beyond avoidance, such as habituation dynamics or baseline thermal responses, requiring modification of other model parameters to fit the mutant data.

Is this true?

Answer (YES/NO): NO